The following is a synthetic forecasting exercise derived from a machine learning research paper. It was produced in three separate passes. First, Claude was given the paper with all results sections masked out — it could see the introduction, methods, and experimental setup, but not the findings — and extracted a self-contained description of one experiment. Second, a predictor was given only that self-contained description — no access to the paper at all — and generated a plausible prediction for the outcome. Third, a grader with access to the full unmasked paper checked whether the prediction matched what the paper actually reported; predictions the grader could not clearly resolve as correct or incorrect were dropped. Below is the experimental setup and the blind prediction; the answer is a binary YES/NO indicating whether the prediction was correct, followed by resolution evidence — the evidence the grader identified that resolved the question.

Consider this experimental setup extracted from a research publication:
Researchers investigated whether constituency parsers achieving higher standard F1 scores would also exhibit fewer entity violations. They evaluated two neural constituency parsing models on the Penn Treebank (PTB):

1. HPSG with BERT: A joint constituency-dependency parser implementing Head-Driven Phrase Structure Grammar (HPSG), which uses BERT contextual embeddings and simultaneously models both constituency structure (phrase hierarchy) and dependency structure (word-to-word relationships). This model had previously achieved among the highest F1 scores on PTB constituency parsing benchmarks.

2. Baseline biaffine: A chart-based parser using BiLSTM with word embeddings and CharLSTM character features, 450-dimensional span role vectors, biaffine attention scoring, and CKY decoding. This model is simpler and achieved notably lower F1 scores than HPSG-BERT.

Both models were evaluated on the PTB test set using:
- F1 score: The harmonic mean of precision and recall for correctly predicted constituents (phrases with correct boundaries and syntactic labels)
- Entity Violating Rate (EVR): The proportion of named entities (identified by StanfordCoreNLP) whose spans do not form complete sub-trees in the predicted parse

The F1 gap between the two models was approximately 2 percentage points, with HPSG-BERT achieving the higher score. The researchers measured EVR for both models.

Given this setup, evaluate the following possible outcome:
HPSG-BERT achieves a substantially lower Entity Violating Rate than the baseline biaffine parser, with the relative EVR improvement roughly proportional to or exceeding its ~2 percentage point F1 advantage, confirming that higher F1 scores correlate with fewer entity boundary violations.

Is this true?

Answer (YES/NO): NO